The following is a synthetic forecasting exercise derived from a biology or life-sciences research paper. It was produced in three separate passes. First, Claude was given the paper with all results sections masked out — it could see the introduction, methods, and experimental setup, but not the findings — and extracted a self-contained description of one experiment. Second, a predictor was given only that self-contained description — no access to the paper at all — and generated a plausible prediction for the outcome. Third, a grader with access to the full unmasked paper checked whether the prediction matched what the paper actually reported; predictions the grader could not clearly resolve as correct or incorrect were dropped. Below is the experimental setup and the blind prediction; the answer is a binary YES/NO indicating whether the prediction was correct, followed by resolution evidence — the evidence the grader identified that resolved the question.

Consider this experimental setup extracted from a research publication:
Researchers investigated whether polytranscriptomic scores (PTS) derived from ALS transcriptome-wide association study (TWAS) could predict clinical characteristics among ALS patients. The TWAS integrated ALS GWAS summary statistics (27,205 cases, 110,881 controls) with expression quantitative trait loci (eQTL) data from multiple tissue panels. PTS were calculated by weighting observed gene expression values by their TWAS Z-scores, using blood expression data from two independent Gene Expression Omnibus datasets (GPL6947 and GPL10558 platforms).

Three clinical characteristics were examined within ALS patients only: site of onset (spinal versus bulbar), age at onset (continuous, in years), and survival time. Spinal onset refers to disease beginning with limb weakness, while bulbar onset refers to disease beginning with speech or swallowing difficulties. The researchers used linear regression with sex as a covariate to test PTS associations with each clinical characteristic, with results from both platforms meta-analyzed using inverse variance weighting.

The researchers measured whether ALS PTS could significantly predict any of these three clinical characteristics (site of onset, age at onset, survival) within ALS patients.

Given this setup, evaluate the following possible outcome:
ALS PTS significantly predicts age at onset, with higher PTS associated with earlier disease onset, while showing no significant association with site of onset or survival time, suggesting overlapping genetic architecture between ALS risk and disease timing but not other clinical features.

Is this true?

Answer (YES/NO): NO